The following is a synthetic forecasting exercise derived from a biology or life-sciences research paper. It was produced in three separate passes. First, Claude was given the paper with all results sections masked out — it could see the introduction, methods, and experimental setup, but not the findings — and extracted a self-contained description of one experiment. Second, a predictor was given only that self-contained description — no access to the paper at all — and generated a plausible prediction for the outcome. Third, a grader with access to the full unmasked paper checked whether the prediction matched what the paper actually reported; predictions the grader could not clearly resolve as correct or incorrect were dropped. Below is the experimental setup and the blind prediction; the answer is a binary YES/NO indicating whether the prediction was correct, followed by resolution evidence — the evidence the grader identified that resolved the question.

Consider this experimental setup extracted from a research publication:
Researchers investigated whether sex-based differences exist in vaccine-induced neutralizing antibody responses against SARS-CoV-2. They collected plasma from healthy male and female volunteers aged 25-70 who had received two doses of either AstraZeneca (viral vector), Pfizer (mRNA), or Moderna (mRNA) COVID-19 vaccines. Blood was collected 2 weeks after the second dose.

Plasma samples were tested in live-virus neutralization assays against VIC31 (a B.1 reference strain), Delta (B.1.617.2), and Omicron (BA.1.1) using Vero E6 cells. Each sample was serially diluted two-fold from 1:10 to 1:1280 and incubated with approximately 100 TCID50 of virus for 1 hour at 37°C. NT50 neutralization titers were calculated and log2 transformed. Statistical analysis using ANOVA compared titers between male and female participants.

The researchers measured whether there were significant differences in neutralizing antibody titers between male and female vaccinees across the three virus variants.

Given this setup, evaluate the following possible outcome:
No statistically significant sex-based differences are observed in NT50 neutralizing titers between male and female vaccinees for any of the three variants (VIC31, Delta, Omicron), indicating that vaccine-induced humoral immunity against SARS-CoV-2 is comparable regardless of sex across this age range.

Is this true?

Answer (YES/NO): YES